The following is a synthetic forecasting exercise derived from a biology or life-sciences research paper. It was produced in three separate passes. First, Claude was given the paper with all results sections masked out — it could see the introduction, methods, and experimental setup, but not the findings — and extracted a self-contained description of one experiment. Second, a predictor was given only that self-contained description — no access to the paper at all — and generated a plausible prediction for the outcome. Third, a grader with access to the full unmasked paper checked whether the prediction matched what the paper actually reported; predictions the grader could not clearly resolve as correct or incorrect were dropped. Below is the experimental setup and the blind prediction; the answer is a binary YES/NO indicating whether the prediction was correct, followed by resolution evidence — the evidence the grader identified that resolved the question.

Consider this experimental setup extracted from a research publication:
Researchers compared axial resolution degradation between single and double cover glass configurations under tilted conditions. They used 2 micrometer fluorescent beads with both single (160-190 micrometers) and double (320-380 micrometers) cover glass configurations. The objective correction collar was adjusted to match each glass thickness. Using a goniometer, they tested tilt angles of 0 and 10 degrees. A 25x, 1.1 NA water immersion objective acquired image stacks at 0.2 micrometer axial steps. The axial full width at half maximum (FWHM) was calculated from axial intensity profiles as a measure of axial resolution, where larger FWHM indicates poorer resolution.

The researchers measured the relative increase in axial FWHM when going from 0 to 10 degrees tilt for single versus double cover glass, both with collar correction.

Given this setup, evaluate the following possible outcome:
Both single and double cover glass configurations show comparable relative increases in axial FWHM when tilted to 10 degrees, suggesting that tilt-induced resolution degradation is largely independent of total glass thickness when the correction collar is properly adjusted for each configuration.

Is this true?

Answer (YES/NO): NO